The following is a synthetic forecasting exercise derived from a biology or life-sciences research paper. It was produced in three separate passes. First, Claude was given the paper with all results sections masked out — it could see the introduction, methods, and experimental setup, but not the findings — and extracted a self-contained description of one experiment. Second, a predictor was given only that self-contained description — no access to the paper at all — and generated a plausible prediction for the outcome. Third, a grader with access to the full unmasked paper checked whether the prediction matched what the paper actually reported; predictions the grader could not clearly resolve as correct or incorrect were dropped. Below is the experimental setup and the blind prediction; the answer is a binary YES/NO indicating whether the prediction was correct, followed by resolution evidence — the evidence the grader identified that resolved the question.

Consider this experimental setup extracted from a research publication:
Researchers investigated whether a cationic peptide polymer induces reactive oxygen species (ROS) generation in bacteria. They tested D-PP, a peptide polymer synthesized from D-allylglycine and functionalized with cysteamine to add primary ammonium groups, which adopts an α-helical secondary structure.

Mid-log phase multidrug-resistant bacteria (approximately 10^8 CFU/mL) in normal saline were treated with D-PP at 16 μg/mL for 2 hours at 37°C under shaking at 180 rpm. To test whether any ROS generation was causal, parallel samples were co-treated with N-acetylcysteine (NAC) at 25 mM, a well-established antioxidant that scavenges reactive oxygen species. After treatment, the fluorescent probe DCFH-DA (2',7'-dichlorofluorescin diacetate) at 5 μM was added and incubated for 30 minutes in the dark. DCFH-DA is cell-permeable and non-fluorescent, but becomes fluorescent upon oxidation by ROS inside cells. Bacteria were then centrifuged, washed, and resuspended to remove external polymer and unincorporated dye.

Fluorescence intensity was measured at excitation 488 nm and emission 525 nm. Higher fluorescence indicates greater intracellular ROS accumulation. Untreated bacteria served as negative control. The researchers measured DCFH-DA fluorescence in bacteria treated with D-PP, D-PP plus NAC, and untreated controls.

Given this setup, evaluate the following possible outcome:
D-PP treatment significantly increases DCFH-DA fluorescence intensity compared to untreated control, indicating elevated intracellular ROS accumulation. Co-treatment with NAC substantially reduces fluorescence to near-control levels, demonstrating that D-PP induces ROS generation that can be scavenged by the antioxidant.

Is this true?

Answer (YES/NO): YES